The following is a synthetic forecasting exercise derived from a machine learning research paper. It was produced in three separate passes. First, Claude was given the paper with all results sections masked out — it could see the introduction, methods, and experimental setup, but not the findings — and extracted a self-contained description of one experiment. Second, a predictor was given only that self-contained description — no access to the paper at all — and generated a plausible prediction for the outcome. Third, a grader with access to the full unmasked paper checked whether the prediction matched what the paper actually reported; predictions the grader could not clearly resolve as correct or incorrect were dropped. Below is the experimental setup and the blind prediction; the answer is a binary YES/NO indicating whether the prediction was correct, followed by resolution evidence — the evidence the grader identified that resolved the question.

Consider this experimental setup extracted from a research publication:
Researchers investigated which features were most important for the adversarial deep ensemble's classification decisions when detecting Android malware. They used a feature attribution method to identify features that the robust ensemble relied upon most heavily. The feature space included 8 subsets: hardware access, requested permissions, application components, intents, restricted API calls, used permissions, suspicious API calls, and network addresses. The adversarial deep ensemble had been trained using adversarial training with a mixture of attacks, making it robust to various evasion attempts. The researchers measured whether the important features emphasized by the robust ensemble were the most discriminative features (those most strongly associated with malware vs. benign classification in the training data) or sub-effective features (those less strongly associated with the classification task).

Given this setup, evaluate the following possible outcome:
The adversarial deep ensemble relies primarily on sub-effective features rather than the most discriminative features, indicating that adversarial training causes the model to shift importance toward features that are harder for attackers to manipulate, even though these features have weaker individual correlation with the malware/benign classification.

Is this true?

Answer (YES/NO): YES